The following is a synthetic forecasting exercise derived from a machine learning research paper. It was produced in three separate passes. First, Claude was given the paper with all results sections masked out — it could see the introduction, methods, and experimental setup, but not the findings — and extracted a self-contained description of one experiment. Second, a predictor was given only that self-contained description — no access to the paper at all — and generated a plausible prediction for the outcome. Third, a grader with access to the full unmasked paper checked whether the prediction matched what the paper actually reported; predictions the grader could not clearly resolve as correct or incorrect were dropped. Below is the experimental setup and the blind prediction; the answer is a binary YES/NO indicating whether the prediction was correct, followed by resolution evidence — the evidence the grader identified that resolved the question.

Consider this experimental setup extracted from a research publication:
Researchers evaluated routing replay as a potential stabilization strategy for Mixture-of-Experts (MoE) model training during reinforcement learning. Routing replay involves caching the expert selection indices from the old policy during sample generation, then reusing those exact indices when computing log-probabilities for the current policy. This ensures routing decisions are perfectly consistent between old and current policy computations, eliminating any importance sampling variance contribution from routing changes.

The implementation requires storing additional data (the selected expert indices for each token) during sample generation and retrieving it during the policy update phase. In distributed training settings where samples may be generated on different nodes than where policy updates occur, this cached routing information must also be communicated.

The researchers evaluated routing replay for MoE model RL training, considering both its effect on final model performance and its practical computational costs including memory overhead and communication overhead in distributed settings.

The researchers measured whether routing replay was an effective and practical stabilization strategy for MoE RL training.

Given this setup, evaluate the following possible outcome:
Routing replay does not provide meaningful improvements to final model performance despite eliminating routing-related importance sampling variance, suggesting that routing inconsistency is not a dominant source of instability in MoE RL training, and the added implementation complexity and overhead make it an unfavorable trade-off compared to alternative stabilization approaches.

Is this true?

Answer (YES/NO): NO